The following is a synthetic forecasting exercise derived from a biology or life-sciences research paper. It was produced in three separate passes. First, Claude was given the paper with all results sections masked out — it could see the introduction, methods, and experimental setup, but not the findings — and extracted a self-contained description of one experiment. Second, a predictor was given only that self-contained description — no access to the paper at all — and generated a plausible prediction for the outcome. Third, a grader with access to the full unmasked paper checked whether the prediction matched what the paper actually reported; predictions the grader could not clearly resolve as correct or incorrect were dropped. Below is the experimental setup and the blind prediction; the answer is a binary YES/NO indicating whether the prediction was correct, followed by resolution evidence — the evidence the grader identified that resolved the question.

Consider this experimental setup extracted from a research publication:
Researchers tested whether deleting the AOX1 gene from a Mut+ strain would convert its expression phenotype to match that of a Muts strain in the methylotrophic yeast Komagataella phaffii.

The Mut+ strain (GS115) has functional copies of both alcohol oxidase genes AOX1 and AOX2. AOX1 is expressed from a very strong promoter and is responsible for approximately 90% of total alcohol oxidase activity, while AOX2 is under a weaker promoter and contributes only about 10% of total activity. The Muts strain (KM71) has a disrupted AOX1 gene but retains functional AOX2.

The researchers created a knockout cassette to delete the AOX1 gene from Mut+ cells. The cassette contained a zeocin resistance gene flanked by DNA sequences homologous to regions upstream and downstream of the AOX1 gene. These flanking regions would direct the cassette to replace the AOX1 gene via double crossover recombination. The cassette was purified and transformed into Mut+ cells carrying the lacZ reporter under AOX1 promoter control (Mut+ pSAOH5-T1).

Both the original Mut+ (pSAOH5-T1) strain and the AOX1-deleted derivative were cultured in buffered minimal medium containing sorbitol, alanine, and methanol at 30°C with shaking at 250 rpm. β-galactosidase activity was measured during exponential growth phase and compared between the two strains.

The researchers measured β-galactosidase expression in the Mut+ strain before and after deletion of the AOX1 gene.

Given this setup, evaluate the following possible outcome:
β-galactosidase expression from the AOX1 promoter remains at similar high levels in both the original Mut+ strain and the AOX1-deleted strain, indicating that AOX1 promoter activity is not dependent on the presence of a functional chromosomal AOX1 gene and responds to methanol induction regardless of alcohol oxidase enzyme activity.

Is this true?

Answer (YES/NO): NO